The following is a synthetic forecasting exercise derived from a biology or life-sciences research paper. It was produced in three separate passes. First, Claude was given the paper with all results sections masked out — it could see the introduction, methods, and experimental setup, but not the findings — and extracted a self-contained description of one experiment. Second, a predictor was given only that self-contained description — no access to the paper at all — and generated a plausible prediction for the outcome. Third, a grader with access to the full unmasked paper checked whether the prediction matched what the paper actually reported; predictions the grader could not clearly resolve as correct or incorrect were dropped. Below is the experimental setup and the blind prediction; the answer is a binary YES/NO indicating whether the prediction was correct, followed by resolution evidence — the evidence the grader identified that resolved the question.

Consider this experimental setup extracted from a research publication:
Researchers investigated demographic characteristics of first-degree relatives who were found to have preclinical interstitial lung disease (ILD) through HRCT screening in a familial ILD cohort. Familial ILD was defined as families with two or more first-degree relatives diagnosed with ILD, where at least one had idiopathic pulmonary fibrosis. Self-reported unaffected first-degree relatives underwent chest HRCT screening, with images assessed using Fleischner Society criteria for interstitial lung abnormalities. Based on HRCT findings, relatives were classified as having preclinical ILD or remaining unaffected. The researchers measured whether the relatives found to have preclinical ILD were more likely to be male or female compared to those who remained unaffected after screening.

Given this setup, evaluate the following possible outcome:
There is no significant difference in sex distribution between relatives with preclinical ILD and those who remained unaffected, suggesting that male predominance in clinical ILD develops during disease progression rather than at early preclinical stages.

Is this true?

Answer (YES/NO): NO